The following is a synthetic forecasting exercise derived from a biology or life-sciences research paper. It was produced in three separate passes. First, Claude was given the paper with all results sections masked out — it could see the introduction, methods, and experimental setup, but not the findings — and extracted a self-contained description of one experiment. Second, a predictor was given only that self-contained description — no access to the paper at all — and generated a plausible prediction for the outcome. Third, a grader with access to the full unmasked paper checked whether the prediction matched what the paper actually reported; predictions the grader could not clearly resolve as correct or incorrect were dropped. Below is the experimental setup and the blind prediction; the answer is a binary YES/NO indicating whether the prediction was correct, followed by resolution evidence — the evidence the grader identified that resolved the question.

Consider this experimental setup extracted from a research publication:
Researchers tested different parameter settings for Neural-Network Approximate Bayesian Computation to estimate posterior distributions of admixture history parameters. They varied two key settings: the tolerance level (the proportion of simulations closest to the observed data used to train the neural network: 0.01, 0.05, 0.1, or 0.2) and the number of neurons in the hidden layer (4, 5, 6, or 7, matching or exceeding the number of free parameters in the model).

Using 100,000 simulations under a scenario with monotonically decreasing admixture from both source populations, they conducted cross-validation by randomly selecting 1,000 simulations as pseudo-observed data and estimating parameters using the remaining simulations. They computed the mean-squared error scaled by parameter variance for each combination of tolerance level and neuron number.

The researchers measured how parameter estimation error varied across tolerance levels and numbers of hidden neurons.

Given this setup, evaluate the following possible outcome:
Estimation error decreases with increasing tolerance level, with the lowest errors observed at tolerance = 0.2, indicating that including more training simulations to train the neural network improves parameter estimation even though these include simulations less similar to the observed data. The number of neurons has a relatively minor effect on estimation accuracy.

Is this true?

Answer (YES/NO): NO